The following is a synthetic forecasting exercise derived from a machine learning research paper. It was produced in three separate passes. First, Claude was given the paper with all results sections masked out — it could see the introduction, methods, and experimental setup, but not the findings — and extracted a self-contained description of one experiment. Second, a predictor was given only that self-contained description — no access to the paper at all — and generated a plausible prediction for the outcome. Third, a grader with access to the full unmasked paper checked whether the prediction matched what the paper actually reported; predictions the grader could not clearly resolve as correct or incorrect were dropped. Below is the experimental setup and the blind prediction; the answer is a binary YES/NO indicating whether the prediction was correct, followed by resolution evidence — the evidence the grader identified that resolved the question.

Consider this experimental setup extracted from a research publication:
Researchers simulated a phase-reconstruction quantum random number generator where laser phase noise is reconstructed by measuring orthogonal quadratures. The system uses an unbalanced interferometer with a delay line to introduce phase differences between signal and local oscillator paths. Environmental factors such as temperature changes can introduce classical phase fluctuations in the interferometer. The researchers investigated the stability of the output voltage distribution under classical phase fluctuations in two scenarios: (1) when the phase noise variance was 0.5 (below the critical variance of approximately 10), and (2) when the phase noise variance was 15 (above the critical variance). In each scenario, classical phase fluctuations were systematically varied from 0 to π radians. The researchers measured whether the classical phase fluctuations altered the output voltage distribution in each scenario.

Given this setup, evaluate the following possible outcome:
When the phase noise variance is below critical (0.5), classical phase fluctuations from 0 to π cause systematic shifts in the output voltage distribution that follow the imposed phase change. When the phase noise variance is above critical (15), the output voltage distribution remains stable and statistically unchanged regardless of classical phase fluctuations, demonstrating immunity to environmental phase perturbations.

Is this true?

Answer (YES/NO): YES